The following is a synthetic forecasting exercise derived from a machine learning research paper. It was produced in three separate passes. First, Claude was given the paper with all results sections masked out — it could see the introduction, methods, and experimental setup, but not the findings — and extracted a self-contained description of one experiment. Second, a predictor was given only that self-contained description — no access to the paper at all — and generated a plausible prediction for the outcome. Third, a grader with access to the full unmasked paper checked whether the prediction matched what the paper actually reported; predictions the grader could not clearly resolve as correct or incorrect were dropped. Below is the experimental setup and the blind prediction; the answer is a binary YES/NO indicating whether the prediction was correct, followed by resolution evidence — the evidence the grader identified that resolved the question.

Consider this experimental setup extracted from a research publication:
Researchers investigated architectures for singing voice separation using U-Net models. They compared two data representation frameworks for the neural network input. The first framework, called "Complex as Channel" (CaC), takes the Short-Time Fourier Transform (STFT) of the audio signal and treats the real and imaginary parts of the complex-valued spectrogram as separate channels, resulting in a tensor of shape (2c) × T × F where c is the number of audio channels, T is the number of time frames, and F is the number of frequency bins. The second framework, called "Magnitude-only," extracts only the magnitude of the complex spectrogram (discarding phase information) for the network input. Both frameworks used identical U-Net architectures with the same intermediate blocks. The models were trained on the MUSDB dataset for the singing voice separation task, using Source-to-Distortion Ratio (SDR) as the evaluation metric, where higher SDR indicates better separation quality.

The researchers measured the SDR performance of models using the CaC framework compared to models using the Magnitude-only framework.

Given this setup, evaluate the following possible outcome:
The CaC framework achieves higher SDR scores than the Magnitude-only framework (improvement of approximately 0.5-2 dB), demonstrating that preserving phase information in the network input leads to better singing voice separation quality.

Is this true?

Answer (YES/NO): YES